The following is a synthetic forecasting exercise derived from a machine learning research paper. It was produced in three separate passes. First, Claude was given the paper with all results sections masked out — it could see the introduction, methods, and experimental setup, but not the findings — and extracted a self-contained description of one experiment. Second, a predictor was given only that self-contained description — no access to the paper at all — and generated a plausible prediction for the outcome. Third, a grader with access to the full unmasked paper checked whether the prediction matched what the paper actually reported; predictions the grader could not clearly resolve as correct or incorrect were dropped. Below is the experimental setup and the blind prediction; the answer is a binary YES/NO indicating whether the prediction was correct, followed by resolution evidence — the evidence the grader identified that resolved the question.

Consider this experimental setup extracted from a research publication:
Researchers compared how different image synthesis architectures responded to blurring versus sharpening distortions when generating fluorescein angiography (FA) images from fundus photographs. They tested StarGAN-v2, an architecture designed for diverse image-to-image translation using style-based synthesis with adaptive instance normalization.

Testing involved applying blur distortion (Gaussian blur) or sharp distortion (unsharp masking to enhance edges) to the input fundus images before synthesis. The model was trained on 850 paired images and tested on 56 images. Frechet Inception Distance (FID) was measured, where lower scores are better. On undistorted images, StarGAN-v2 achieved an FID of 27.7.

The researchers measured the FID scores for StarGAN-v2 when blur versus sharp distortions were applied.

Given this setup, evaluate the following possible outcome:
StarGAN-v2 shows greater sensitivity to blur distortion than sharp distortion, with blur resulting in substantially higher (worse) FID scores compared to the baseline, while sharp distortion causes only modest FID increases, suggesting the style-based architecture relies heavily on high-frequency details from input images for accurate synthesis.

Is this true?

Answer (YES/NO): NO